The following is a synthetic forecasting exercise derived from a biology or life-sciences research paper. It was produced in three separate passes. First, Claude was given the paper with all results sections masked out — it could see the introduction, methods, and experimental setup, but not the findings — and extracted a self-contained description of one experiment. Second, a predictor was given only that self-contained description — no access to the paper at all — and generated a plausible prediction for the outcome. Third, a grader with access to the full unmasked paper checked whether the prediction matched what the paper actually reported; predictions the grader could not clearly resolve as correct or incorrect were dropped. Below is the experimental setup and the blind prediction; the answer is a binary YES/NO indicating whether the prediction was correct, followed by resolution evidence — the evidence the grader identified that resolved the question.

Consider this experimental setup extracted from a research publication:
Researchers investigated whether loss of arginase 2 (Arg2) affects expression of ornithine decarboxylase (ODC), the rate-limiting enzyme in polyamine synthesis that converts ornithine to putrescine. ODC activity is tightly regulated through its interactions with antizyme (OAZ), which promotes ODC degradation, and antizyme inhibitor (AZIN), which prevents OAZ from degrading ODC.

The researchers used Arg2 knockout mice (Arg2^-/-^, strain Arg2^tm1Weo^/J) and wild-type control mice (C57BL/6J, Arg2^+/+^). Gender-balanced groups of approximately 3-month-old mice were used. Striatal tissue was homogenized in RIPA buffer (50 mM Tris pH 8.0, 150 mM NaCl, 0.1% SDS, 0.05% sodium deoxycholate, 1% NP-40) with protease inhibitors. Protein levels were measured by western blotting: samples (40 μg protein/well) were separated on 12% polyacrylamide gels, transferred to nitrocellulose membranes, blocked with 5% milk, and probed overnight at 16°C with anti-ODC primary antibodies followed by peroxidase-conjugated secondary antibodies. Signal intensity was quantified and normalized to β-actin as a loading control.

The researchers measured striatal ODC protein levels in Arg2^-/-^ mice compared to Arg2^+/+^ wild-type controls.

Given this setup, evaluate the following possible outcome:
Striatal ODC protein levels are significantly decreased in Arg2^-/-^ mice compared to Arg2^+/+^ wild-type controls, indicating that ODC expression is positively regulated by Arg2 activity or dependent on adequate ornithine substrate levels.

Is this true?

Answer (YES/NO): NO